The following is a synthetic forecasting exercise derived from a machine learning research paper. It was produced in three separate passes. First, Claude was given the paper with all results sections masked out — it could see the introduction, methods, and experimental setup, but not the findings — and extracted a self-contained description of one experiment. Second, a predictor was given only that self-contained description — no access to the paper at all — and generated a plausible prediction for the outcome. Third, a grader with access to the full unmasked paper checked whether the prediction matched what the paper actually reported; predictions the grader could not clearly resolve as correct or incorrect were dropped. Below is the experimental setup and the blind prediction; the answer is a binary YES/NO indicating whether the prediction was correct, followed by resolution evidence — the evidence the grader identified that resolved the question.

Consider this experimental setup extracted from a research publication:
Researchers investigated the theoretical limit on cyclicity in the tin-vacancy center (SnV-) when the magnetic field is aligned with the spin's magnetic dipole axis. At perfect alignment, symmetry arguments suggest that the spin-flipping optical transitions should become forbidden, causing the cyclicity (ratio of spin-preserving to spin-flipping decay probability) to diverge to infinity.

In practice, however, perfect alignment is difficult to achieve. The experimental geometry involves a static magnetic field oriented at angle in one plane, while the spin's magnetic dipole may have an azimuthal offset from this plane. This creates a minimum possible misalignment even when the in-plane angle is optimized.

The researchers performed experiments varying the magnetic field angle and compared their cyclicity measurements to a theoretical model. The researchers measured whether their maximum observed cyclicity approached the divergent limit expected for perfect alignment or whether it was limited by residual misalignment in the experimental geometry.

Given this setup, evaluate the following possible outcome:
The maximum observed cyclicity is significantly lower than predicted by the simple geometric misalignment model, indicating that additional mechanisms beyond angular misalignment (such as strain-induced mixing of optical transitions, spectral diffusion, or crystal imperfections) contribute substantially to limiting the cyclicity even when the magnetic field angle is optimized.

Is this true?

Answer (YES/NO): NO